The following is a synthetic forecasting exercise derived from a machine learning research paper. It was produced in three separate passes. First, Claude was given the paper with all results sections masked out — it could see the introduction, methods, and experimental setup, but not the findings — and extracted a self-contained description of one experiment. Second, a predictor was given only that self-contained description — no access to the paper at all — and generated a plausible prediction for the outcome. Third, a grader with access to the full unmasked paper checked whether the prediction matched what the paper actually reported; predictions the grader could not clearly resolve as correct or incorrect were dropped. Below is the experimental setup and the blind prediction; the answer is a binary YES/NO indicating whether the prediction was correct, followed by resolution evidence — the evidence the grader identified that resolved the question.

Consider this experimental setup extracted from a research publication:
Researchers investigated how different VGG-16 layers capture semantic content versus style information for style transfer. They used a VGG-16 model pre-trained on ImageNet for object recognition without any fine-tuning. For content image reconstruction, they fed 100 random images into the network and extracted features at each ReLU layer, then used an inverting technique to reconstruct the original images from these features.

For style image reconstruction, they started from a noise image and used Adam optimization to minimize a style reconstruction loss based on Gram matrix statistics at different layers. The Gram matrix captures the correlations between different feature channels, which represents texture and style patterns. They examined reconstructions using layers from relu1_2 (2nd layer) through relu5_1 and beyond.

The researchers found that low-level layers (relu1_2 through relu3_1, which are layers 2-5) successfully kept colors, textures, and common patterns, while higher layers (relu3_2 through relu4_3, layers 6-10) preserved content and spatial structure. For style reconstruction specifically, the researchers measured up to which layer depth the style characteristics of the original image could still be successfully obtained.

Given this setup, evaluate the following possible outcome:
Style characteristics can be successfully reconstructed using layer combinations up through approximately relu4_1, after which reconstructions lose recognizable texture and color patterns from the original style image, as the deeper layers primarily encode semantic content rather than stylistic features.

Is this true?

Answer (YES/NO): NO